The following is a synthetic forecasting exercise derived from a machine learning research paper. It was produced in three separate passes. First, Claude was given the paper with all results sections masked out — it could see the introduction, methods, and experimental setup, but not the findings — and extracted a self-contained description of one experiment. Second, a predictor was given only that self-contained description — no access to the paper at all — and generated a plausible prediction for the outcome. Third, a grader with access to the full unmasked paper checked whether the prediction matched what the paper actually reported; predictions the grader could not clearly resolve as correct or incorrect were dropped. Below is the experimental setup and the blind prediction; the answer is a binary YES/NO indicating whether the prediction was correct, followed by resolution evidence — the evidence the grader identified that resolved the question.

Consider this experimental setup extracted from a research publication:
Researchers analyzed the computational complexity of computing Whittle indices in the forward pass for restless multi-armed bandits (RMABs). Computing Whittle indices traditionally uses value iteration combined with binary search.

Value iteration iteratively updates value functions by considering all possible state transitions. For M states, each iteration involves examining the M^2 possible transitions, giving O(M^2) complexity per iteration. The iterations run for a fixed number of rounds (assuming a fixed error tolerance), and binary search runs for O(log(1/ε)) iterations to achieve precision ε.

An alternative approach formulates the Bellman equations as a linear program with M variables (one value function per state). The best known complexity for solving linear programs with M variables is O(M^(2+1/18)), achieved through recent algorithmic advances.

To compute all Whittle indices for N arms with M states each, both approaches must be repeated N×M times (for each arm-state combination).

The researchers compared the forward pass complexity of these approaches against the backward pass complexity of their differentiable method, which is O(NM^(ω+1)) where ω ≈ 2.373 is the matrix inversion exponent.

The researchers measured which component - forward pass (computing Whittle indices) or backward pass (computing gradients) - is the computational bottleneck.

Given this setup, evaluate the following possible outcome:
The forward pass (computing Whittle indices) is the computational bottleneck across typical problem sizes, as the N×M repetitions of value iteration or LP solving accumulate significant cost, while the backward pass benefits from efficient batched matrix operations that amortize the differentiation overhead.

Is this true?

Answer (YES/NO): NO